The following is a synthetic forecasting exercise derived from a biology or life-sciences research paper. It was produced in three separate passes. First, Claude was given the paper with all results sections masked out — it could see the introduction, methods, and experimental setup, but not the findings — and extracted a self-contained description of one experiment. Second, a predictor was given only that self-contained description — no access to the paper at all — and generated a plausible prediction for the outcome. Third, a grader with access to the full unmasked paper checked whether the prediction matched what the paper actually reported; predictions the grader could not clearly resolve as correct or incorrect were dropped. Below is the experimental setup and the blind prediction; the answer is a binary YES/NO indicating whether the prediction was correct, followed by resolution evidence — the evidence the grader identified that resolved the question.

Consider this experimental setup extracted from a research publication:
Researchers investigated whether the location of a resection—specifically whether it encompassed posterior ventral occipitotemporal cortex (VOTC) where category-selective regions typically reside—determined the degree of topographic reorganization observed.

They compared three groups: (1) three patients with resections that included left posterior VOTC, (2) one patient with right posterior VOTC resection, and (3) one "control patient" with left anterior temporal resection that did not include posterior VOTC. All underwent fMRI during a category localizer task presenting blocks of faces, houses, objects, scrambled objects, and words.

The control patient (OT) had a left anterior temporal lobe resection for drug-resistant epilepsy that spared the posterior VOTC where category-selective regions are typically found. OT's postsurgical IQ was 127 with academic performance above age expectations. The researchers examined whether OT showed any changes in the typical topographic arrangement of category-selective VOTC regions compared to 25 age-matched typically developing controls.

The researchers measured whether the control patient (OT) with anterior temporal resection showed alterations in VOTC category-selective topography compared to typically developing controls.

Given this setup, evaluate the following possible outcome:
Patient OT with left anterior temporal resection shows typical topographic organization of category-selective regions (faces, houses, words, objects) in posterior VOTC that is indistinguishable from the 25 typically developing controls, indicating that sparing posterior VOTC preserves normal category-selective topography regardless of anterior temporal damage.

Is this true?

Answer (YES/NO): YES